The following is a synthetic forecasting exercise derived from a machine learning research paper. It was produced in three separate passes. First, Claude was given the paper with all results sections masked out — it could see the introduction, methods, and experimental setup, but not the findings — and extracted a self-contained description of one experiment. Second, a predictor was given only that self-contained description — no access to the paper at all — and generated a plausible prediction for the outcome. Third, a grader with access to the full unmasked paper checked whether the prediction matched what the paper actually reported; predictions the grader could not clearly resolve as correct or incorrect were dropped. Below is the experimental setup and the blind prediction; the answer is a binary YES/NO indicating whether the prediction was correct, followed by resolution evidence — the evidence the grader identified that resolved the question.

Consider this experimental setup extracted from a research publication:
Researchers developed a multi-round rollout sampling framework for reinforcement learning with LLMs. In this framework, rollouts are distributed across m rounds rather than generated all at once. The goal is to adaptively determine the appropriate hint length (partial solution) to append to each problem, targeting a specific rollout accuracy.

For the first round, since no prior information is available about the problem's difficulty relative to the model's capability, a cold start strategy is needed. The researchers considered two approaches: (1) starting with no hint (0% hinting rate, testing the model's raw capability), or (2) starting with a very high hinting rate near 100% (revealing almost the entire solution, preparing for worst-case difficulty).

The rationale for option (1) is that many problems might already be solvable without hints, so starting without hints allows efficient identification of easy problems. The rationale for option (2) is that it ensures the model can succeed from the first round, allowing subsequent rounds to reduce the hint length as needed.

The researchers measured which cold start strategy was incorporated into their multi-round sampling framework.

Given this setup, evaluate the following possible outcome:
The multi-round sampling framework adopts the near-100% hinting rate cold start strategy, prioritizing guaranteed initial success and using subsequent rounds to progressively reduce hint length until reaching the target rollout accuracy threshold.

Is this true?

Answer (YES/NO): YES